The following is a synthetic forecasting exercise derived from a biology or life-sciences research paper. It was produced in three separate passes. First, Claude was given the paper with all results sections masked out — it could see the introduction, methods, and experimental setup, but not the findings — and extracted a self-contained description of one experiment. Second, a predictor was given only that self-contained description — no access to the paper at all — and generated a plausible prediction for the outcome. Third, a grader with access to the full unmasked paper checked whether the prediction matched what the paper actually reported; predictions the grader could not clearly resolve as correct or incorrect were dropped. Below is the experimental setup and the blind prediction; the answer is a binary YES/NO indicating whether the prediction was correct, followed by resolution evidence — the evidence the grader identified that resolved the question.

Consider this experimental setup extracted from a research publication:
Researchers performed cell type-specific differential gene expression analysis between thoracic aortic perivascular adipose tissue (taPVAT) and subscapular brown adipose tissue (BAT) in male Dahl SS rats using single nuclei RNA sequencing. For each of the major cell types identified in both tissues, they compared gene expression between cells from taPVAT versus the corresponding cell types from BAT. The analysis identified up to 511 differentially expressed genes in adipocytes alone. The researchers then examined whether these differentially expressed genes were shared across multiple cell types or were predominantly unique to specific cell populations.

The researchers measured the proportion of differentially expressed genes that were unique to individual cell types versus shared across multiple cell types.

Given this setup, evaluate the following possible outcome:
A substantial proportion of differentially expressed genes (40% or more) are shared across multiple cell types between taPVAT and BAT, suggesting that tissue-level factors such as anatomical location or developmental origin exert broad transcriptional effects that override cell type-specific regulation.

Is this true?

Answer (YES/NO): NO